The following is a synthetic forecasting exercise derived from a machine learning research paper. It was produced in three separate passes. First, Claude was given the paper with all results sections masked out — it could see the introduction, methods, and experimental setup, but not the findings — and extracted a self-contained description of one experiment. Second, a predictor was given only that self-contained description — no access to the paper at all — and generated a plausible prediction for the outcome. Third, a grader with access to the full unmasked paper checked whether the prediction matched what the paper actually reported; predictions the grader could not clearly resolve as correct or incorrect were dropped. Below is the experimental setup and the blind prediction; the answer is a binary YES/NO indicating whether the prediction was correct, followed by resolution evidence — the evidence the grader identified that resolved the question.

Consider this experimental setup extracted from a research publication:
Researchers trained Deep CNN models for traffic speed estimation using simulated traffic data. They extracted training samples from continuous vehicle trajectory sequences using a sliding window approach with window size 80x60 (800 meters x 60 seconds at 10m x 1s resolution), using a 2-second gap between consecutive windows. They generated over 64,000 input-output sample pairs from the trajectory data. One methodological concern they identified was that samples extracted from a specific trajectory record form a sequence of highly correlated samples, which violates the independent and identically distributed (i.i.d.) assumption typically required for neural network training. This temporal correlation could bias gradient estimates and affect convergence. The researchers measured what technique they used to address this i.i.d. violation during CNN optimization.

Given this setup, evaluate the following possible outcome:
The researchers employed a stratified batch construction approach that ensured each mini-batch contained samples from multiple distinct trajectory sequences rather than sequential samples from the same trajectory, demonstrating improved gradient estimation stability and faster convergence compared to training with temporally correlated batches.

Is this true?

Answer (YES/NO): NO